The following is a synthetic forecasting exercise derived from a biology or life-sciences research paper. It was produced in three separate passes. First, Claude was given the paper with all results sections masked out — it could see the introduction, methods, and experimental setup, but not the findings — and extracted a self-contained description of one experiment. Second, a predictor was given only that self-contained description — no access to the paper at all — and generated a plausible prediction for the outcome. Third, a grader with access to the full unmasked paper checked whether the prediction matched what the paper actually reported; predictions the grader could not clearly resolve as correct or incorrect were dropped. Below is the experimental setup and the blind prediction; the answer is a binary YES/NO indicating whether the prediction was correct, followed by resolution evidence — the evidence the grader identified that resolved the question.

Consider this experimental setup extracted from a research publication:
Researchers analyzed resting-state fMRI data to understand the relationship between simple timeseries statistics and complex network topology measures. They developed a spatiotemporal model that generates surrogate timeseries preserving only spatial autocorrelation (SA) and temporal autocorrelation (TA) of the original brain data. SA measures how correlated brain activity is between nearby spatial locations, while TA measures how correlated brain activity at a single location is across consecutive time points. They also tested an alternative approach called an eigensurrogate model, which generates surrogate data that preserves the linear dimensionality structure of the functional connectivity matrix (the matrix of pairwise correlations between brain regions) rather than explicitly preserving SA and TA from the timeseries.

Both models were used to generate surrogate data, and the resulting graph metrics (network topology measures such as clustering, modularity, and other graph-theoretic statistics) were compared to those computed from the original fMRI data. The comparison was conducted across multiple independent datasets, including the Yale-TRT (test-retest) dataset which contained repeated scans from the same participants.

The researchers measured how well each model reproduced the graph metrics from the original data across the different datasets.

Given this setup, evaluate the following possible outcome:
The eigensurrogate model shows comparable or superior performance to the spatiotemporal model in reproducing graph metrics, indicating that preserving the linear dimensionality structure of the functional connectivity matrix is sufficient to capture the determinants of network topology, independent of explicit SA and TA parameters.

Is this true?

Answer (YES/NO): NO